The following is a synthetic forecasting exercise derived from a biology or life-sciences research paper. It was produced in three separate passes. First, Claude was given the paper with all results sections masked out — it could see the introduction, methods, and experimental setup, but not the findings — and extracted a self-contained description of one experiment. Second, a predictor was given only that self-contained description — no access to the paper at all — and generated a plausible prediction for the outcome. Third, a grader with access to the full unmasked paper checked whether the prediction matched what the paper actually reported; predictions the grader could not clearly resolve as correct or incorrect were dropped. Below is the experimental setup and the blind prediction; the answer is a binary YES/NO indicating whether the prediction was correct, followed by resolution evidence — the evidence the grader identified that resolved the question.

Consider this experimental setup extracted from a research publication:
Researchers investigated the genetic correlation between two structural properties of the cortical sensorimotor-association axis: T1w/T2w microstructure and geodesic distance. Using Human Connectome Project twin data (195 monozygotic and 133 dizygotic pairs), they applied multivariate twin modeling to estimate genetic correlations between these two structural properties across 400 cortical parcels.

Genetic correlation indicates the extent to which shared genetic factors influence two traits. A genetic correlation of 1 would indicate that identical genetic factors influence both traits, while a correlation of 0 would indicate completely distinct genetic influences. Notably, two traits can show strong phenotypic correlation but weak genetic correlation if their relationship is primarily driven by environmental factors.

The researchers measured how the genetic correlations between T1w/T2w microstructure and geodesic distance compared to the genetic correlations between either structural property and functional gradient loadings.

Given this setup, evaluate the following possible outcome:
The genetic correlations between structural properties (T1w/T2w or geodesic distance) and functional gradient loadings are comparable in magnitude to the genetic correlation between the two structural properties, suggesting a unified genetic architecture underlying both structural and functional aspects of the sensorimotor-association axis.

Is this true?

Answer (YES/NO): NO